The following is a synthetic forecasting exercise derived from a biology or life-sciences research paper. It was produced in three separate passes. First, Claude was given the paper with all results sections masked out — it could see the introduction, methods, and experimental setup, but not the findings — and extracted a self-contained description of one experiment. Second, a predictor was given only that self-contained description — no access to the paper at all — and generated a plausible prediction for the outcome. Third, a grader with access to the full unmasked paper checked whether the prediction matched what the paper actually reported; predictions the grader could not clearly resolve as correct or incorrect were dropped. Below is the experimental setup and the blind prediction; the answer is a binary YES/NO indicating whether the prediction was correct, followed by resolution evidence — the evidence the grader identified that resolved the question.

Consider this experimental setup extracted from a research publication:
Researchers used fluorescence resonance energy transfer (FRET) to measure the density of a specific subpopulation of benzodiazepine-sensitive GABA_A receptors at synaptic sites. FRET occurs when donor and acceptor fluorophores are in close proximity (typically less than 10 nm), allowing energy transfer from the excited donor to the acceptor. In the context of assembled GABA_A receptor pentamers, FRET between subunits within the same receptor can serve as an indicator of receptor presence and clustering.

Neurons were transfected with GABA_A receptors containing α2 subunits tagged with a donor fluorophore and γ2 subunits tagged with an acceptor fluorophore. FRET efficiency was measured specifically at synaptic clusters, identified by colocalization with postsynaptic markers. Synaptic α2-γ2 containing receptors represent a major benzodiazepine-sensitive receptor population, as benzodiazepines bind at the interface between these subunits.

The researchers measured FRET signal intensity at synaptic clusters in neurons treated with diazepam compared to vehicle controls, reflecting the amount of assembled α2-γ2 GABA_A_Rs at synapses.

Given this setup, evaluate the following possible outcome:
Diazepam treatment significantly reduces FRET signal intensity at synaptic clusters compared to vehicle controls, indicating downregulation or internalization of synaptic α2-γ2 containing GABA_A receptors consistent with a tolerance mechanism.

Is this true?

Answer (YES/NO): YES